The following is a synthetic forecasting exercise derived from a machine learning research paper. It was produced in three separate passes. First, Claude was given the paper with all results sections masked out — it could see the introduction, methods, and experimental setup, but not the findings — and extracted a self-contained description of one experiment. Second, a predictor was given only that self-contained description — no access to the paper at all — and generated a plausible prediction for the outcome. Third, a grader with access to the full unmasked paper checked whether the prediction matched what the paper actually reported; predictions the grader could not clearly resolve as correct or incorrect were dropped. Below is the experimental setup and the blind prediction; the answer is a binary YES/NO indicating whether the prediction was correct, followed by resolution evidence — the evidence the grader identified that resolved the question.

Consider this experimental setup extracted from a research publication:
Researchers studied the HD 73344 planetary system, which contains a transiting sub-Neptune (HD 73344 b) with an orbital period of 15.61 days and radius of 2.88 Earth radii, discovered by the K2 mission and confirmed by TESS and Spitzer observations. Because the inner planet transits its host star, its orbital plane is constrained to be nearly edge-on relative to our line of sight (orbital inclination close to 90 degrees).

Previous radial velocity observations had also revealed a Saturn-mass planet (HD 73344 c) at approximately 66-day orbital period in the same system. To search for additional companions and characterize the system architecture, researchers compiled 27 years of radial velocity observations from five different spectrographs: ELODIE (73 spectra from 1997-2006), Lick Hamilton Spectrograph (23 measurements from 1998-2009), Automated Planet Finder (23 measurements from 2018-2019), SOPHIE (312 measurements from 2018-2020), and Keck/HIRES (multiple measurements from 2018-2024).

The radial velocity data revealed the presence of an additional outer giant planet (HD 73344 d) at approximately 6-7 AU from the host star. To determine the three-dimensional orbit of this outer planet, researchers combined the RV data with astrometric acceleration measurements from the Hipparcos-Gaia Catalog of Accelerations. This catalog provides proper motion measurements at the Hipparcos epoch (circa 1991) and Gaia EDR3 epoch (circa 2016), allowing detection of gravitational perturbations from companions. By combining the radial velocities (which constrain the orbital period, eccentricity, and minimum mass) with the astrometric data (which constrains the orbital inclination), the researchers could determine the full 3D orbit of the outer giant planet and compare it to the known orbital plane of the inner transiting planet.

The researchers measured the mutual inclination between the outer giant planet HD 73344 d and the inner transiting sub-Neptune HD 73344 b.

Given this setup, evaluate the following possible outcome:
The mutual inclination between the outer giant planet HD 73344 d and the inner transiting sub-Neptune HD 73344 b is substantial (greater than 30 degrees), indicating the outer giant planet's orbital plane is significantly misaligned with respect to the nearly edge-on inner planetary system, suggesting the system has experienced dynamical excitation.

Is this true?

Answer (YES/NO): YES